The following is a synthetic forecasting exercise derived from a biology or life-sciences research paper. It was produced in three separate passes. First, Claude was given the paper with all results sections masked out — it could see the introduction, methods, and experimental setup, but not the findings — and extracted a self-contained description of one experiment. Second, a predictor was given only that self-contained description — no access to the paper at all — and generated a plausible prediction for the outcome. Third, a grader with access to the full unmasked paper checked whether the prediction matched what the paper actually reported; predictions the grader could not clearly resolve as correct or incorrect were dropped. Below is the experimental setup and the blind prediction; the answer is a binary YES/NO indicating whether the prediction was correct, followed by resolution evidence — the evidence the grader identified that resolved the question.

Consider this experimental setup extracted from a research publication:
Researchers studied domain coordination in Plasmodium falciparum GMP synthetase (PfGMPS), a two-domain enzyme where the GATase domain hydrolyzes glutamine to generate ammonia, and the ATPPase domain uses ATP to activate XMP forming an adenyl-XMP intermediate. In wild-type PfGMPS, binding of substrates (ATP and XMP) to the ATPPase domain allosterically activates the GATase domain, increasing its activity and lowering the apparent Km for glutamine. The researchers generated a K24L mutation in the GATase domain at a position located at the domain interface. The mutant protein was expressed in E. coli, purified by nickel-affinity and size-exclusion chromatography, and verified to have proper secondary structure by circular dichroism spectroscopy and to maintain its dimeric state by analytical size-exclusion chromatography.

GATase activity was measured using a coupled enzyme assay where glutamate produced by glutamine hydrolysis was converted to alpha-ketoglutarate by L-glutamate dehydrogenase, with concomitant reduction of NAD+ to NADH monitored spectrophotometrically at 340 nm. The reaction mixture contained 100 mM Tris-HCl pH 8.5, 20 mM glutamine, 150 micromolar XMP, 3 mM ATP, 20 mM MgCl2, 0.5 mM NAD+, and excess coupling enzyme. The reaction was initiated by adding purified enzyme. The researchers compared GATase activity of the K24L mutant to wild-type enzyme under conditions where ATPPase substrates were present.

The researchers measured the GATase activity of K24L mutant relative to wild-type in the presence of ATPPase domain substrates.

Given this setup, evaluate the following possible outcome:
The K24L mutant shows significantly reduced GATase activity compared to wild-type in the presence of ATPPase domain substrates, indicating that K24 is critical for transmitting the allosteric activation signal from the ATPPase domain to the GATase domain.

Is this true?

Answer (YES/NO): YES